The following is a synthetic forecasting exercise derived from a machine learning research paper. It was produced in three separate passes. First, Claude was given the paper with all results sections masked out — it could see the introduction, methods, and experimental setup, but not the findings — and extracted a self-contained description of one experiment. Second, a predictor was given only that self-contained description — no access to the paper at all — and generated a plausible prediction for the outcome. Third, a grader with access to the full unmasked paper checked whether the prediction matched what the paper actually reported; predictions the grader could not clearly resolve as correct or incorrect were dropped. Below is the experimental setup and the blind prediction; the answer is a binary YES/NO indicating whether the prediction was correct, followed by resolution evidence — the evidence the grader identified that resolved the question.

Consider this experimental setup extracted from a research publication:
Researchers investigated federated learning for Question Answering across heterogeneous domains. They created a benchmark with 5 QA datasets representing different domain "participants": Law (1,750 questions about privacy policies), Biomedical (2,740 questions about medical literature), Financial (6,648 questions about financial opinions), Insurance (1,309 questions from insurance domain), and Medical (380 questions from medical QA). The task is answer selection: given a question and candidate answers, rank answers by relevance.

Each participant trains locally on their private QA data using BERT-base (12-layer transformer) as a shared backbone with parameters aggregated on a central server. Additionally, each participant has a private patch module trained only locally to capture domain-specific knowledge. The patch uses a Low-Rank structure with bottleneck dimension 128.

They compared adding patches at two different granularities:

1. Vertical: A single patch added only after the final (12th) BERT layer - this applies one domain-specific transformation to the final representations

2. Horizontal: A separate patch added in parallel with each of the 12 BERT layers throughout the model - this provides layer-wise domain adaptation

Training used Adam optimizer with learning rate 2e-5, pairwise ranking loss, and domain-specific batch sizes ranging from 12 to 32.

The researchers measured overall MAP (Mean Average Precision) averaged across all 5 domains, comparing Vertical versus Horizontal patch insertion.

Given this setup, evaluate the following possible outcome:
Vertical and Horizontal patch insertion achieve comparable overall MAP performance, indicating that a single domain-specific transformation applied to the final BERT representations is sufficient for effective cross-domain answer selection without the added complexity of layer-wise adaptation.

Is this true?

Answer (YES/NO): NO